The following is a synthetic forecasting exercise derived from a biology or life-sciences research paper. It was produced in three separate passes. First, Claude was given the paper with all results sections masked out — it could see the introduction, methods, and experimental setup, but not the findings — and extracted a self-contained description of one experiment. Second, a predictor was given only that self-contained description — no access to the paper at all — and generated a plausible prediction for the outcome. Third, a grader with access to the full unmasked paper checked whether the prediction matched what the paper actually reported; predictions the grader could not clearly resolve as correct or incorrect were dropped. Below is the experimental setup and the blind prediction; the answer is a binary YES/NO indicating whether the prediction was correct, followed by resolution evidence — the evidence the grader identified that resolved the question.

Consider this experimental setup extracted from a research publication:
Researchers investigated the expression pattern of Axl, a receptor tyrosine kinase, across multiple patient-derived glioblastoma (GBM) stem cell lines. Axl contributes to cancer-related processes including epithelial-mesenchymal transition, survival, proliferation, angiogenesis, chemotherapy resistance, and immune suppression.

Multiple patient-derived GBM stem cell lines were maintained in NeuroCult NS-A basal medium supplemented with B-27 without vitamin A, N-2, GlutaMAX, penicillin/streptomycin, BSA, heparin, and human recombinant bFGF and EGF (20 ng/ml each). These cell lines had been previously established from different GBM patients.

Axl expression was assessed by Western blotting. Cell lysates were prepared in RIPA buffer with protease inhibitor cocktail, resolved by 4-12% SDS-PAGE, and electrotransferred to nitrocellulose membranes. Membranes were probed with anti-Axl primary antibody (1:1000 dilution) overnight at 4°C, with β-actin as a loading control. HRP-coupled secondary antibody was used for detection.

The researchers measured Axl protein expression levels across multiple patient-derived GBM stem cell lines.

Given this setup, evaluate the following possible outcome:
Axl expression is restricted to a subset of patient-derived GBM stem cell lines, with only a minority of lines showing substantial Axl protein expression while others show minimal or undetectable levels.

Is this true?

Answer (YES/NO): YES